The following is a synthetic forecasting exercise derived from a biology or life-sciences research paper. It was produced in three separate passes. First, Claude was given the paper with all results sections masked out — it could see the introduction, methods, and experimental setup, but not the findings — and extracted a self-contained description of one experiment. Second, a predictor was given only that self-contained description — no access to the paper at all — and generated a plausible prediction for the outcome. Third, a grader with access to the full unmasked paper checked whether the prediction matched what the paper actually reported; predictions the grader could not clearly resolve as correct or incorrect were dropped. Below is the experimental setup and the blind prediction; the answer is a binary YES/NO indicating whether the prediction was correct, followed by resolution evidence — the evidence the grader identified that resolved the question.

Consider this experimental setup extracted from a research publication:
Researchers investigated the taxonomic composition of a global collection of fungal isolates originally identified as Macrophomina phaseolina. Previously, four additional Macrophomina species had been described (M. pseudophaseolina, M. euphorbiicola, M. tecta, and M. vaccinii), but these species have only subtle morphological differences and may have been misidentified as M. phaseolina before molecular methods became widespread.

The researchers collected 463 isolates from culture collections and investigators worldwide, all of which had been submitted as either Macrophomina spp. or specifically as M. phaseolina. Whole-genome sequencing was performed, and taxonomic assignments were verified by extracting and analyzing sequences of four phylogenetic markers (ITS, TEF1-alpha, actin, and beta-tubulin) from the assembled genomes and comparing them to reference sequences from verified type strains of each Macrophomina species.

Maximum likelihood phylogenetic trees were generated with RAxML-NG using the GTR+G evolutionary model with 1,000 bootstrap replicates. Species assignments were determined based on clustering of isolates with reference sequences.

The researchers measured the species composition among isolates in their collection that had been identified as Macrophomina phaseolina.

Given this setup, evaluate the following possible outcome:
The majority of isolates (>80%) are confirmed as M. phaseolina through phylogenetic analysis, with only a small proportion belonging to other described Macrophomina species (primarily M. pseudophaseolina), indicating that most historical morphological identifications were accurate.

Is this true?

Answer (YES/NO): NO